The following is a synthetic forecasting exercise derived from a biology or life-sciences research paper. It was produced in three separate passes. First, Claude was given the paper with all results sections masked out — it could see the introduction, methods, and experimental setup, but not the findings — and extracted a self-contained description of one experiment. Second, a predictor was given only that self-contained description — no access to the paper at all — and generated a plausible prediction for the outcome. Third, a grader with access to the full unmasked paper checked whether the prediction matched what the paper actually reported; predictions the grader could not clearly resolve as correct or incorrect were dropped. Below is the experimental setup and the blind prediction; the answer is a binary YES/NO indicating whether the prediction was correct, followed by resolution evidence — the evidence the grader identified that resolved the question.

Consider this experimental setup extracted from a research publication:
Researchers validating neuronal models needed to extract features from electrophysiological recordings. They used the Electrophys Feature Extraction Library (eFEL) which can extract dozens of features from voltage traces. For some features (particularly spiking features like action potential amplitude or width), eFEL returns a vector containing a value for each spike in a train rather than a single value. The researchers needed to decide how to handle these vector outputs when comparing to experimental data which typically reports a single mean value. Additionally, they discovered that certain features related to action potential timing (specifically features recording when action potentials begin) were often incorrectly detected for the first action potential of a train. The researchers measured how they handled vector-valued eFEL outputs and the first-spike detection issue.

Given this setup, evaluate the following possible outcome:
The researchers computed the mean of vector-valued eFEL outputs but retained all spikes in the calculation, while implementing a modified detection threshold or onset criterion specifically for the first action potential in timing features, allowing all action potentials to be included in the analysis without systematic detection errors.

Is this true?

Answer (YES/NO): NO